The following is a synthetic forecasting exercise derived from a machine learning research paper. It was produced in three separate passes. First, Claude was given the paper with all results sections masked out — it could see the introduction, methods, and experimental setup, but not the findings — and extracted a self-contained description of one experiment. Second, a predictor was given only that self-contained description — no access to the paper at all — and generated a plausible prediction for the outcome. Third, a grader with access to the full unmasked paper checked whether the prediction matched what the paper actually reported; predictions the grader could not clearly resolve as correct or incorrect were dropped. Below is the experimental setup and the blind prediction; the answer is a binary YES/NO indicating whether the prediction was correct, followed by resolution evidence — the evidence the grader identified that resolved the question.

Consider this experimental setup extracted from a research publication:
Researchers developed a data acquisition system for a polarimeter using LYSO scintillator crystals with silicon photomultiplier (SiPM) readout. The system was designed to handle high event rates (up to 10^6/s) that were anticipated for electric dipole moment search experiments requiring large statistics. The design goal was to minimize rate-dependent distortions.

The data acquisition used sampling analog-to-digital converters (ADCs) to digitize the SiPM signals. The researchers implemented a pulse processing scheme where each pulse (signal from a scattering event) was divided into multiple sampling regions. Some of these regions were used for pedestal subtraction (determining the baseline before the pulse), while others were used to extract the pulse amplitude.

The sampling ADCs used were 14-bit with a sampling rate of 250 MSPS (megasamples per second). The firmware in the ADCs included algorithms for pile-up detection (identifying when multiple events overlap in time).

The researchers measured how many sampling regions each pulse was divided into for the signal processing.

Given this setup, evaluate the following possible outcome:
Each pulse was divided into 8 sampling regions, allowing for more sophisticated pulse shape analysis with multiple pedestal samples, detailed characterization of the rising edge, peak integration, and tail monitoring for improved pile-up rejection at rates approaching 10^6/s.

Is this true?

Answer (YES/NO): YES